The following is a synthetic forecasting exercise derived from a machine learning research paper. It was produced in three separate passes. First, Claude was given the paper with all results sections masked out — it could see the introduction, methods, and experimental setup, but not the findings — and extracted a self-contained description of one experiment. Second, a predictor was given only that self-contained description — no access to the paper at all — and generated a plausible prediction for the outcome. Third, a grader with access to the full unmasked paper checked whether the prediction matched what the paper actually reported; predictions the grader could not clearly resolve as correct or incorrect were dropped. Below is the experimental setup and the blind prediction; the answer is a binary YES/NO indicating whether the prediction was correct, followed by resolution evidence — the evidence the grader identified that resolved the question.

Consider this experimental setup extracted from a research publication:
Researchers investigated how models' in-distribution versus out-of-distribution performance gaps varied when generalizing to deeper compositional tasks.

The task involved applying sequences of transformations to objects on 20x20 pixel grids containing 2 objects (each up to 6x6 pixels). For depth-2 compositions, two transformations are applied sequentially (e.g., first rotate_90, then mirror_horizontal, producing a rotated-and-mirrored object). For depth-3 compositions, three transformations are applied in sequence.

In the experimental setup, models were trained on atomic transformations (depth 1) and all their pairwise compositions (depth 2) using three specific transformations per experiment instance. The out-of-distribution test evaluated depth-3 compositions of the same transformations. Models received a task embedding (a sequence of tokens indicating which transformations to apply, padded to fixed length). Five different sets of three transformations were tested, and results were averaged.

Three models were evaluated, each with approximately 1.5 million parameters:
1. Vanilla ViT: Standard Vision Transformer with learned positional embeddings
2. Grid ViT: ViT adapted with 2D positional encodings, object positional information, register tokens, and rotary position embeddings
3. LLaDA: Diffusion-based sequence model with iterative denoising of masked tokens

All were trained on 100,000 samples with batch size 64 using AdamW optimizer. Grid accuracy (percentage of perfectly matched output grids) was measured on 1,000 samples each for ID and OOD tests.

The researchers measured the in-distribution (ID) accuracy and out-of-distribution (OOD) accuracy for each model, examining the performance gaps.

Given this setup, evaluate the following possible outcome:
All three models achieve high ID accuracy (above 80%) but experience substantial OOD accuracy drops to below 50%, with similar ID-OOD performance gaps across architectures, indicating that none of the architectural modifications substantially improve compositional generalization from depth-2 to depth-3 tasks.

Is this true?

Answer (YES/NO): NO